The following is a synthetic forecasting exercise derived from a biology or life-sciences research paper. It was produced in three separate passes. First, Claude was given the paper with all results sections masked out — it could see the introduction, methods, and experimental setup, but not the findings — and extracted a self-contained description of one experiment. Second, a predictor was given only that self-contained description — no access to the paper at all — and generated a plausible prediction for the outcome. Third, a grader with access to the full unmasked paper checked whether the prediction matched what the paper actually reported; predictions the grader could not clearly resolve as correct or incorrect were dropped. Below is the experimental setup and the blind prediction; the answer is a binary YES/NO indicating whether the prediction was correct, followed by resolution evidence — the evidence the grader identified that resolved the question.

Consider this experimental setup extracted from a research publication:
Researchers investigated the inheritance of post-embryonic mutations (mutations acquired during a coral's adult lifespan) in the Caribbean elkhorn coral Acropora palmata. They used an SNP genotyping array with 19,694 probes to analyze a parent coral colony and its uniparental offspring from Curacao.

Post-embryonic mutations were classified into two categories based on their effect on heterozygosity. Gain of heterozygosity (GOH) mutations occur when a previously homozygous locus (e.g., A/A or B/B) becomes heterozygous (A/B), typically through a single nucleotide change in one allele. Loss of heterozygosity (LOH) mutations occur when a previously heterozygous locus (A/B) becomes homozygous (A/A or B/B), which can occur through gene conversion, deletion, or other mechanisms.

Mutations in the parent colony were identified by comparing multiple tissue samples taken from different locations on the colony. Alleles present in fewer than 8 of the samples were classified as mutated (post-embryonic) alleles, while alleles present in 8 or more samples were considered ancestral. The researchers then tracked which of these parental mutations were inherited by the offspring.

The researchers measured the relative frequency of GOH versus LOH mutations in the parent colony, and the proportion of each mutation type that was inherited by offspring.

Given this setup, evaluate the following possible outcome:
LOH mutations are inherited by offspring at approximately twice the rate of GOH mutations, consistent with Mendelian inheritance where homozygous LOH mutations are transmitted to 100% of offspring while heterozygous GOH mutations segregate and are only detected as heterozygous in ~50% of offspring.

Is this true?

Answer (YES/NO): YES